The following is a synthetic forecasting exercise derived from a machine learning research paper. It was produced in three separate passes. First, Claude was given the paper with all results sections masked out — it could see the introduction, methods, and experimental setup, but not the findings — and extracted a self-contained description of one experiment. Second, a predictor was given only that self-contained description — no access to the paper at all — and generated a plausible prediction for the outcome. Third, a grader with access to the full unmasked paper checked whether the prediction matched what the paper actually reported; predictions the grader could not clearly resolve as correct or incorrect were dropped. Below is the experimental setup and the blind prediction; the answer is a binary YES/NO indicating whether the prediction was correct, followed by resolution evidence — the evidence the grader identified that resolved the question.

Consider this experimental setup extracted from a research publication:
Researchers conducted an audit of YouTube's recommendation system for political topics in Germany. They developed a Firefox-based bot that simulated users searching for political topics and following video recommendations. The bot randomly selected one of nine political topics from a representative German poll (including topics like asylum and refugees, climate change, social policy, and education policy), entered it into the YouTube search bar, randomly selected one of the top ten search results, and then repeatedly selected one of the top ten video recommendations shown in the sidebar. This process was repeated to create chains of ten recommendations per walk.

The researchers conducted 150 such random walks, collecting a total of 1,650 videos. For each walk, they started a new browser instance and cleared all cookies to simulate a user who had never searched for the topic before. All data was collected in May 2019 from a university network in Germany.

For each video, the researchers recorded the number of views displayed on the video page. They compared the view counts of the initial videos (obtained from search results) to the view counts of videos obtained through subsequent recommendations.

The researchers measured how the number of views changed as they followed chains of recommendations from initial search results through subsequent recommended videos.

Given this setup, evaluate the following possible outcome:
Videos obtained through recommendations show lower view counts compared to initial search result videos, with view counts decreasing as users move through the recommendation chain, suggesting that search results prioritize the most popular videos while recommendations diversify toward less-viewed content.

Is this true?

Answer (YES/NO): NO